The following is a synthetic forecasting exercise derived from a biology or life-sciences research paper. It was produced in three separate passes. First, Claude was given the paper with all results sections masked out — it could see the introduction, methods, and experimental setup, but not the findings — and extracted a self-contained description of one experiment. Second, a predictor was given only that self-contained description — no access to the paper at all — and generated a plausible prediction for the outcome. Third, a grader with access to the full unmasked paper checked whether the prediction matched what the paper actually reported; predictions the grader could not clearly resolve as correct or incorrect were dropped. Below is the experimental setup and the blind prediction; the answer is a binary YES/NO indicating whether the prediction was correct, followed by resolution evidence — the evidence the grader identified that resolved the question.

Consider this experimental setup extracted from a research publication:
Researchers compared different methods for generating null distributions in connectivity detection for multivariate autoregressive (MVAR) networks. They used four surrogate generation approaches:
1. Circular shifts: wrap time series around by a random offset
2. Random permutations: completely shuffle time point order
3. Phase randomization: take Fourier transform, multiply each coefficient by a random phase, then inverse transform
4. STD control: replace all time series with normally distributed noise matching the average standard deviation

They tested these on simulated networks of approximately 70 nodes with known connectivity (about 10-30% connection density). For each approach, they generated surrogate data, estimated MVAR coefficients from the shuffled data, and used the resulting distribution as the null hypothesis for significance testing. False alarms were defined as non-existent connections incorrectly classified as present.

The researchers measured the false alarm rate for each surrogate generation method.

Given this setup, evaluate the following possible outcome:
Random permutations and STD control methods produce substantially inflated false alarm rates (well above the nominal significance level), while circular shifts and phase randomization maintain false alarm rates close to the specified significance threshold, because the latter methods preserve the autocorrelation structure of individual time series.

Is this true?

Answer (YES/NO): NO